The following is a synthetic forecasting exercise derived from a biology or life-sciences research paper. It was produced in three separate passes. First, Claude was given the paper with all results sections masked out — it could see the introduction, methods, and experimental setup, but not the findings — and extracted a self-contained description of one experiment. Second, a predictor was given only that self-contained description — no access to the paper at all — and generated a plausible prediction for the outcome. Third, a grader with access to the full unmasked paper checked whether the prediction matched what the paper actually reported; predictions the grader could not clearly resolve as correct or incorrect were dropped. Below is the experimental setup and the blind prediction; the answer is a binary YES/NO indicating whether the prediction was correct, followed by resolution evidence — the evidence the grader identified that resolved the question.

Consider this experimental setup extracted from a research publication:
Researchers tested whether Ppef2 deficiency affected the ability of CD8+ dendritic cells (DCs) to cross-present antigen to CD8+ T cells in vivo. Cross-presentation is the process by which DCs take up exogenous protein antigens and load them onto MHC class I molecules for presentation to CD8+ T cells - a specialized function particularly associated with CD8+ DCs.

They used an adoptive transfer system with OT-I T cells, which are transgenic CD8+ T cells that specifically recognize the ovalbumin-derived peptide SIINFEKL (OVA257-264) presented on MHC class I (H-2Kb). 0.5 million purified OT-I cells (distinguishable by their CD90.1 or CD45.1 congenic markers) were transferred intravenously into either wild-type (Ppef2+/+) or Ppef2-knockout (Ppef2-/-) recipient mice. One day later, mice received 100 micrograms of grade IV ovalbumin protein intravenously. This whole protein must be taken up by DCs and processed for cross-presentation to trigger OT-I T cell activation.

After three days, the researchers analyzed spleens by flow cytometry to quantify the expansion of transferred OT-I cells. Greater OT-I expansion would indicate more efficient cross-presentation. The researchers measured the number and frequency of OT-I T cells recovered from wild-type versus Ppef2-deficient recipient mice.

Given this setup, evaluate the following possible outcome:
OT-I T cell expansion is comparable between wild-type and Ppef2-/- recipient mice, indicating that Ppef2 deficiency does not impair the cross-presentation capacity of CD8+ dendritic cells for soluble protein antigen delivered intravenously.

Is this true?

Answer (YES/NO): NO